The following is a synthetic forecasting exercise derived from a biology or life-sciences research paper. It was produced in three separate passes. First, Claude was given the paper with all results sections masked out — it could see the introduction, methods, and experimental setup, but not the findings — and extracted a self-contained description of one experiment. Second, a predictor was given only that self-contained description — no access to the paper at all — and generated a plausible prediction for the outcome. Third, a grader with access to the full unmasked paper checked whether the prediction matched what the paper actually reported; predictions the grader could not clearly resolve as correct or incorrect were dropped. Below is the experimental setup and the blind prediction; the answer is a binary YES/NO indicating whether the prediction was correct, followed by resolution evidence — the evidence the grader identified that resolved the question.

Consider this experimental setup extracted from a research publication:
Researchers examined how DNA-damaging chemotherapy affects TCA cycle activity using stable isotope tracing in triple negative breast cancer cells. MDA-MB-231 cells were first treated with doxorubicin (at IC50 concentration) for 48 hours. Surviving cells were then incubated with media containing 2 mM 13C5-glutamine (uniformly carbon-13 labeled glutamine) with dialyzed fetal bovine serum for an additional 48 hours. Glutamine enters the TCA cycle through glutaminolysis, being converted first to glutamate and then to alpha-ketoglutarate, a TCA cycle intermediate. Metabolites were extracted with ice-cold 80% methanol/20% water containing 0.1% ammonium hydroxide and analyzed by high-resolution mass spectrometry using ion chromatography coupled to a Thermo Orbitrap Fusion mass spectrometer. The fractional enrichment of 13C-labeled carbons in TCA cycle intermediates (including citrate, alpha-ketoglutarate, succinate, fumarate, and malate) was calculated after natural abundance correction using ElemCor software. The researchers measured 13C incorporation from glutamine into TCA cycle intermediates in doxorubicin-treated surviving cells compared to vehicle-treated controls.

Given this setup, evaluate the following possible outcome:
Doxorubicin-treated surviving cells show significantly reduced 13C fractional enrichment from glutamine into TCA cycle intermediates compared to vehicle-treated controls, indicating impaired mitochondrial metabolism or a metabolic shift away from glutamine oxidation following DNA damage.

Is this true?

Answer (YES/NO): NO